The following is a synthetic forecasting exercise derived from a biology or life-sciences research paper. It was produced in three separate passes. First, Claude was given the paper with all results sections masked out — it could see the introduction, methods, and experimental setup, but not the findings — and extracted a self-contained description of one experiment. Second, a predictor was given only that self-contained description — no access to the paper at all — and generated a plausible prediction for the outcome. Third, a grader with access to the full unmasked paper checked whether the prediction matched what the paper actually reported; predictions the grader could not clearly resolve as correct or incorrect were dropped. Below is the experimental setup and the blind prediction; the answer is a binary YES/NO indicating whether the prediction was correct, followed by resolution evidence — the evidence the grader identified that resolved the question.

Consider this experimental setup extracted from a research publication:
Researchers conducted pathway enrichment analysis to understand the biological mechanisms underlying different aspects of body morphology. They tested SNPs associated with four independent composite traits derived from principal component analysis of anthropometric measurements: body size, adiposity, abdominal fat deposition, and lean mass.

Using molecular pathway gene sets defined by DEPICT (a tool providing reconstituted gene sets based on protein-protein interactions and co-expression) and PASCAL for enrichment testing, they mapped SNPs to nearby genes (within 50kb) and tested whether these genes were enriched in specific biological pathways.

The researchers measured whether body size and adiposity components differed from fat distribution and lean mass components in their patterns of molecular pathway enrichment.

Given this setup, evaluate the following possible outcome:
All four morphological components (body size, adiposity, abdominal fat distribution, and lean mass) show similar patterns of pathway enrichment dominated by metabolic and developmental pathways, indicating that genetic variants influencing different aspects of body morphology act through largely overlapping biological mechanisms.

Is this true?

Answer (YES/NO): NO